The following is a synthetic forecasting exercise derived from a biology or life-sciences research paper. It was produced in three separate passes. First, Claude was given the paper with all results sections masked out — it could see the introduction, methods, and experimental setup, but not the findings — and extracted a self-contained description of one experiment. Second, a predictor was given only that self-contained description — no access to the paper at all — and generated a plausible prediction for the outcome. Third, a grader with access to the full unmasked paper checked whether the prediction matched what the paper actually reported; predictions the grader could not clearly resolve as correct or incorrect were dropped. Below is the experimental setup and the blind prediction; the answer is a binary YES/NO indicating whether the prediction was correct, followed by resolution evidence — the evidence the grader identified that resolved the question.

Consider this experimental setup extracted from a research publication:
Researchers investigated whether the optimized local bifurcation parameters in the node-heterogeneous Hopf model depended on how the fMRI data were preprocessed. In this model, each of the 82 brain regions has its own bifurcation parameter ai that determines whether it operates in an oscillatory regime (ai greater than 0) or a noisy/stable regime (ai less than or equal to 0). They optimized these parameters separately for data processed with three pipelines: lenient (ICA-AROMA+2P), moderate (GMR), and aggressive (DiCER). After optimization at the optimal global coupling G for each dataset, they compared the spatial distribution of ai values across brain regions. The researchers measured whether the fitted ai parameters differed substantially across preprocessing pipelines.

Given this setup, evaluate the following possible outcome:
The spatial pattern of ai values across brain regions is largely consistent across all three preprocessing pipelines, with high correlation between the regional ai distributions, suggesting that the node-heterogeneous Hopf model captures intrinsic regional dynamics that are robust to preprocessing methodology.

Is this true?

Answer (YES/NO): NO